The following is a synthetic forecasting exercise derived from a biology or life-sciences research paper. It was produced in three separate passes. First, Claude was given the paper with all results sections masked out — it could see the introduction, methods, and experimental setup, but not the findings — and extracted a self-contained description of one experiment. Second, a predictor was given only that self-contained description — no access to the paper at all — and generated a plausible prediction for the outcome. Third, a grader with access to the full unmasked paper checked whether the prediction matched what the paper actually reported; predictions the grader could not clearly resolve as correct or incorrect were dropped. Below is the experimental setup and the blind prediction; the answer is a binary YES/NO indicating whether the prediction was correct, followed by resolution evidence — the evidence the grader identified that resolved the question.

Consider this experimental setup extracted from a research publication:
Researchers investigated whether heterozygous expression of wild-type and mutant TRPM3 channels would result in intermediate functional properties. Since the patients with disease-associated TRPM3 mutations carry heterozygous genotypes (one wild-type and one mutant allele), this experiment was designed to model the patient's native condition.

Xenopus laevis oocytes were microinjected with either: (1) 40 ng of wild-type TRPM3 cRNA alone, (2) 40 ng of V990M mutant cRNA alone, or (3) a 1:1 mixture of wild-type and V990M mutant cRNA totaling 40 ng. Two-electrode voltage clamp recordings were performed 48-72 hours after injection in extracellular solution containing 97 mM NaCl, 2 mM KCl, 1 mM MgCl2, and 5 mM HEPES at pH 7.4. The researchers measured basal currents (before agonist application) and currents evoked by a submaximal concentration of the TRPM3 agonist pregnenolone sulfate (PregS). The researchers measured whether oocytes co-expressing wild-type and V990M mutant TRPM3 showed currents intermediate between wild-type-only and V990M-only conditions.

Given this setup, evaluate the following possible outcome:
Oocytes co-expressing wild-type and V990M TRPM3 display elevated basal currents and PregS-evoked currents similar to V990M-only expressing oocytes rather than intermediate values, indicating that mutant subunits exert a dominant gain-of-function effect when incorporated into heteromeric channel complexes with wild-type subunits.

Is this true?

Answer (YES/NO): NO